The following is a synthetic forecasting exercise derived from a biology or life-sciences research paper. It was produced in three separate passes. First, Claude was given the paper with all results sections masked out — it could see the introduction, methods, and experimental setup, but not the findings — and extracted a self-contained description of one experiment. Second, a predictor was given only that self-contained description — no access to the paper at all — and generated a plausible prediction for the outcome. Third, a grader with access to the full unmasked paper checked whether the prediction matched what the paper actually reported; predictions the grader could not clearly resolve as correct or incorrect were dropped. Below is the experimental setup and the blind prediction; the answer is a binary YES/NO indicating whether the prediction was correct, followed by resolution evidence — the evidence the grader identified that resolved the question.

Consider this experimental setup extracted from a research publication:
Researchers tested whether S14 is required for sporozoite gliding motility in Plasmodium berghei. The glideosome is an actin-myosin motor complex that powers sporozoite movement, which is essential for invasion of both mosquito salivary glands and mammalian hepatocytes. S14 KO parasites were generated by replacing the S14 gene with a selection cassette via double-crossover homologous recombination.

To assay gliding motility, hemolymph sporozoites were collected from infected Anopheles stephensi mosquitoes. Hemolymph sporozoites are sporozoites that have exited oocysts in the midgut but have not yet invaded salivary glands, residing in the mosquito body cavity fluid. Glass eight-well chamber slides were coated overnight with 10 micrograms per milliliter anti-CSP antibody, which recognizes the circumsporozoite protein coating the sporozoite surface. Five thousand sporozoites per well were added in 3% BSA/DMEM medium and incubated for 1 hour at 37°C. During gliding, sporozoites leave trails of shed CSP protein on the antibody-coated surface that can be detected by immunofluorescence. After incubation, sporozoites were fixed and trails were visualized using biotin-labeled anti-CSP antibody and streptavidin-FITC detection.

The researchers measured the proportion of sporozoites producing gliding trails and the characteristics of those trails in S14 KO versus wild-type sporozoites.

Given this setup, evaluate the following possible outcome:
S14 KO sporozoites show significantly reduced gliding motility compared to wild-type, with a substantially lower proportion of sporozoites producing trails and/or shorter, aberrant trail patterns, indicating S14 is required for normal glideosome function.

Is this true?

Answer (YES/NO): YES